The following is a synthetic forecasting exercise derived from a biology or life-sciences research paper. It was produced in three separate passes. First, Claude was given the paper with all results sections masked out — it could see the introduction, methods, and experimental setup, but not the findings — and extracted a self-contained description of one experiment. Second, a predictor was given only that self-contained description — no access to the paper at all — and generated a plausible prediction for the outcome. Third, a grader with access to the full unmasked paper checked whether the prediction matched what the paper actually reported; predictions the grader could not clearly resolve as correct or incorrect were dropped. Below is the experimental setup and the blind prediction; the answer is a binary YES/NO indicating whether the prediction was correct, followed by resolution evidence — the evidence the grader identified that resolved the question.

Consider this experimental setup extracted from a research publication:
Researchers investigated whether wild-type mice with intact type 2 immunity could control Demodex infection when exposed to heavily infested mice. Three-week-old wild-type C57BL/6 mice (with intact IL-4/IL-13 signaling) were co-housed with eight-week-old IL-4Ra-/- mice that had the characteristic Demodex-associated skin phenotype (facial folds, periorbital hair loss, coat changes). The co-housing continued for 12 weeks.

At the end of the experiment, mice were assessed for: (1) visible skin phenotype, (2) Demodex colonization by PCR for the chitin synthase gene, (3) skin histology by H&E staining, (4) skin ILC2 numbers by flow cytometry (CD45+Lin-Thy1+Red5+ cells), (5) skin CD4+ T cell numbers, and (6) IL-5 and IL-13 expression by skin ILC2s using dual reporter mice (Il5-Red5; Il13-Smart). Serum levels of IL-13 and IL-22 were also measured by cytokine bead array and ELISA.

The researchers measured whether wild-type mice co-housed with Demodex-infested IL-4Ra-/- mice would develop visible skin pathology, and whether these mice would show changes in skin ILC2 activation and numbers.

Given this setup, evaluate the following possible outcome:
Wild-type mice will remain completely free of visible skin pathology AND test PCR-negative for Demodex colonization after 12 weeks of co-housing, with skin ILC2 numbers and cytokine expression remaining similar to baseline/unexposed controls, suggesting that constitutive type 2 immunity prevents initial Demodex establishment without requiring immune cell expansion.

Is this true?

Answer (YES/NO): NO